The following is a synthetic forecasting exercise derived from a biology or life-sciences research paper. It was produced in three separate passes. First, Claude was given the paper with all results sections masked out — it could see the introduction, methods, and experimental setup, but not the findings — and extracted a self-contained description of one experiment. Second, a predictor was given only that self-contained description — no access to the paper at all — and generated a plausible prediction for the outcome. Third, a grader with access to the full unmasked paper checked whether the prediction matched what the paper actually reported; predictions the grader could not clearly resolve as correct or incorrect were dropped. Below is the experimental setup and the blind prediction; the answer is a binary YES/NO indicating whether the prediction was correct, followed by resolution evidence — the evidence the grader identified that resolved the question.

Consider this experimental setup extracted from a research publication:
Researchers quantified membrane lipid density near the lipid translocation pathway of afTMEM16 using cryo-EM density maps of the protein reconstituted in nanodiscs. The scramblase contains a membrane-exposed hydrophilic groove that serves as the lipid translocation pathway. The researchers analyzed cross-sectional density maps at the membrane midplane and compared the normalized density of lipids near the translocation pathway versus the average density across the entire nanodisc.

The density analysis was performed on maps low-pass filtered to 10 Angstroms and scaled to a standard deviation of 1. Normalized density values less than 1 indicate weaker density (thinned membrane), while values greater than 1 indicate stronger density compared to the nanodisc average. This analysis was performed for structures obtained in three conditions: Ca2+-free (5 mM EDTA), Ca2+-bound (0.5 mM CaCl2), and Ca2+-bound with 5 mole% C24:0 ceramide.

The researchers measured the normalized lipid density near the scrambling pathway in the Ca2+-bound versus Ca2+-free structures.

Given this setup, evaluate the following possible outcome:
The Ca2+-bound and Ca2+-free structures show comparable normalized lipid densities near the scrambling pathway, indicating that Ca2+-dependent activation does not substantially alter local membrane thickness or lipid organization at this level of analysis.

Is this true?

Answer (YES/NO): NO